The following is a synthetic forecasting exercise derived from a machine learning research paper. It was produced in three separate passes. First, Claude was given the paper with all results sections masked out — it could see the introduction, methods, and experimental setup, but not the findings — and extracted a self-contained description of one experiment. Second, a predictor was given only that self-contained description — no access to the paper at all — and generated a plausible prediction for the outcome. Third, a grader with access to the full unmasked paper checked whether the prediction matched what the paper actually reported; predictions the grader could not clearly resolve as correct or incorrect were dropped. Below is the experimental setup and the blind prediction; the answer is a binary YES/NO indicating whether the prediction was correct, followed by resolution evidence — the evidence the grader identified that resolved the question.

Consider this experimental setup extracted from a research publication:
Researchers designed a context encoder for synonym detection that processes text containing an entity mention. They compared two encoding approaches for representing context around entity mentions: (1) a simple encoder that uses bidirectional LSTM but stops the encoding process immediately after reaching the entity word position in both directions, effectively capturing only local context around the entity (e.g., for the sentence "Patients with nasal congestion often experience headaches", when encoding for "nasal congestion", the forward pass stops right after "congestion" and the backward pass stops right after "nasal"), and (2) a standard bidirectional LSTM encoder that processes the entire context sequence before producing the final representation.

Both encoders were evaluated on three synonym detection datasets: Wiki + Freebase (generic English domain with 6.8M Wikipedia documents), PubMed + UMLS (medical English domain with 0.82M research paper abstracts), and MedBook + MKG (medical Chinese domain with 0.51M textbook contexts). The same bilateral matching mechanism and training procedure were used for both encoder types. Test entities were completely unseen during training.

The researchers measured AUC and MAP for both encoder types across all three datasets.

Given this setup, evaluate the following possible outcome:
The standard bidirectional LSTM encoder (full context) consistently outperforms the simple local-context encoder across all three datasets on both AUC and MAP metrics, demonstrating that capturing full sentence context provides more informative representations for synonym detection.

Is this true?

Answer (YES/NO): NO